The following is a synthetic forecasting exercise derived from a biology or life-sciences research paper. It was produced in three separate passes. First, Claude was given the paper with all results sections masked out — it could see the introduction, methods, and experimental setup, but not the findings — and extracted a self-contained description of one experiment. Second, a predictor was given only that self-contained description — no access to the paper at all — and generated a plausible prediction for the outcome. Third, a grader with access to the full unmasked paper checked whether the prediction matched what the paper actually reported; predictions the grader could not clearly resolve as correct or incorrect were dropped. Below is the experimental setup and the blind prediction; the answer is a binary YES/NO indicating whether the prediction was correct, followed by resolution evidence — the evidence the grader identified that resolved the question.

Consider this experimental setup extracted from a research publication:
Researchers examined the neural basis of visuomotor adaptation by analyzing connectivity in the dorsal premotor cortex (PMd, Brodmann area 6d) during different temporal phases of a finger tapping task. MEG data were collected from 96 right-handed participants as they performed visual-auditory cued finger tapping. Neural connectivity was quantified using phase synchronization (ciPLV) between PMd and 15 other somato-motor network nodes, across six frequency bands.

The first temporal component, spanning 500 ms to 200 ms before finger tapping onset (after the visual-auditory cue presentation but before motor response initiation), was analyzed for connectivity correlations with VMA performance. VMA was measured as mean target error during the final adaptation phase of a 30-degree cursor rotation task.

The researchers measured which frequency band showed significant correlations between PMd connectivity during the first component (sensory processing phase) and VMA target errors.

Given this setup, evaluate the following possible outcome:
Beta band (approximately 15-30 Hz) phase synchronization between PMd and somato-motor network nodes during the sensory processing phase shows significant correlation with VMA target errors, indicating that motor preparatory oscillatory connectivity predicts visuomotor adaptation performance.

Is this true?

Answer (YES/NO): NO